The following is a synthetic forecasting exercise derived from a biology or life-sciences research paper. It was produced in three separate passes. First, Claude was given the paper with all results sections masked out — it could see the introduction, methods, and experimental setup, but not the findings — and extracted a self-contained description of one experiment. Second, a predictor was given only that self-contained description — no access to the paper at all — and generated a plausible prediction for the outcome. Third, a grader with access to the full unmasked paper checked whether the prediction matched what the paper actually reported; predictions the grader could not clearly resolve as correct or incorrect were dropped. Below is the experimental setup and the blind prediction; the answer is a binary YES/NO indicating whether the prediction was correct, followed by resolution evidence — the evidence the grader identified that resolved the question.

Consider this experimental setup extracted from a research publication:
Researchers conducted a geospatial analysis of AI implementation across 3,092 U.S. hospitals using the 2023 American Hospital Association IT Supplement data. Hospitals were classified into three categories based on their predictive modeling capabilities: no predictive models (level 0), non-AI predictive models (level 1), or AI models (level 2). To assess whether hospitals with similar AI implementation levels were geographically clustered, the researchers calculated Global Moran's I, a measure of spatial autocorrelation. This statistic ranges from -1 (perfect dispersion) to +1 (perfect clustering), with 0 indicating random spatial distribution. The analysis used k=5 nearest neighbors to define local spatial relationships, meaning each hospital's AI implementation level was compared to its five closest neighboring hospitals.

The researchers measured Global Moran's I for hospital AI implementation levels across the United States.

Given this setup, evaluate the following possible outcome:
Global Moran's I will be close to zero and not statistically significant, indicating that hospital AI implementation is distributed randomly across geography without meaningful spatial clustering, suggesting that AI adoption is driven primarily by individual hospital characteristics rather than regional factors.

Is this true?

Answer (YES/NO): NO